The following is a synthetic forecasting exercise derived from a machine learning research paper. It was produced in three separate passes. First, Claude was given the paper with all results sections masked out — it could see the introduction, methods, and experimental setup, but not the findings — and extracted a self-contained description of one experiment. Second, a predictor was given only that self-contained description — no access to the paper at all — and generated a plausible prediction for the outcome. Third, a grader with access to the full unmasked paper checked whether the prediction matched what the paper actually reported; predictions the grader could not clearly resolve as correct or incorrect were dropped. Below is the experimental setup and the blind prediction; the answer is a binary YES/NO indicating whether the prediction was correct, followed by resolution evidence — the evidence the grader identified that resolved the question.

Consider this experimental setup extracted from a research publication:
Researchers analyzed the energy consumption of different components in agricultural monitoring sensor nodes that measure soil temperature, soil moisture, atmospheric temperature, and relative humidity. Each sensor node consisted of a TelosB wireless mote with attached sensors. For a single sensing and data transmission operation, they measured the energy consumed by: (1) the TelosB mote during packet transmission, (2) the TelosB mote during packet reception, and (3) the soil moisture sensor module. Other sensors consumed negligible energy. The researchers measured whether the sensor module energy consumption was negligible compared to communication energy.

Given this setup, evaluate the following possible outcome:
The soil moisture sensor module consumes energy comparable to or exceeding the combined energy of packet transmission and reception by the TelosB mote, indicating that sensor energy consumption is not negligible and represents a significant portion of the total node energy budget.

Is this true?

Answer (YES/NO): NO